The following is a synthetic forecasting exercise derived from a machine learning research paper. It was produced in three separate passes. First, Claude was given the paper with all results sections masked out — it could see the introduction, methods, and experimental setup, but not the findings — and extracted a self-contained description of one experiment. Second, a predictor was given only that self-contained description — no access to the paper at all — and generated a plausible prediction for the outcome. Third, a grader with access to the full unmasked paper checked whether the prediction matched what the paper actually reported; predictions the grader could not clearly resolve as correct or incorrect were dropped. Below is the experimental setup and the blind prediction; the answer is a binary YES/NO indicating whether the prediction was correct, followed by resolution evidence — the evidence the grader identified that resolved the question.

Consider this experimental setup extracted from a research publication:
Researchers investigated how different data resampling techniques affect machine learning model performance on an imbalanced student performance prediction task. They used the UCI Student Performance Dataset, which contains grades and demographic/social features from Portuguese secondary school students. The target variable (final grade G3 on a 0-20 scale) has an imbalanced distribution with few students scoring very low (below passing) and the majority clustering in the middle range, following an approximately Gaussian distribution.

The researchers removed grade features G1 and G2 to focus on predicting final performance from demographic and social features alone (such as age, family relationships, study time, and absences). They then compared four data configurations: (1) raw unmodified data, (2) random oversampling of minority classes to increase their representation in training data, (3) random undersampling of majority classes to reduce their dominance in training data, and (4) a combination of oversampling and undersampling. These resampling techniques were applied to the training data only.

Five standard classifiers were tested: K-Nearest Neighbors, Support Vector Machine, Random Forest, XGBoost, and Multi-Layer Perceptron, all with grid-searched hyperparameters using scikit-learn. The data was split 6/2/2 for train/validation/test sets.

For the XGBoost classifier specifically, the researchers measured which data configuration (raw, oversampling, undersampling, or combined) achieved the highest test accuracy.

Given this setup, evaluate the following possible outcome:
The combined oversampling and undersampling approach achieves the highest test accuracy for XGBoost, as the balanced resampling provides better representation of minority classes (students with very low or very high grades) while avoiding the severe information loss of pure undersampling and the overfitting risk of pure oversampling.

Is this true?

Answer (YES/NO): NO